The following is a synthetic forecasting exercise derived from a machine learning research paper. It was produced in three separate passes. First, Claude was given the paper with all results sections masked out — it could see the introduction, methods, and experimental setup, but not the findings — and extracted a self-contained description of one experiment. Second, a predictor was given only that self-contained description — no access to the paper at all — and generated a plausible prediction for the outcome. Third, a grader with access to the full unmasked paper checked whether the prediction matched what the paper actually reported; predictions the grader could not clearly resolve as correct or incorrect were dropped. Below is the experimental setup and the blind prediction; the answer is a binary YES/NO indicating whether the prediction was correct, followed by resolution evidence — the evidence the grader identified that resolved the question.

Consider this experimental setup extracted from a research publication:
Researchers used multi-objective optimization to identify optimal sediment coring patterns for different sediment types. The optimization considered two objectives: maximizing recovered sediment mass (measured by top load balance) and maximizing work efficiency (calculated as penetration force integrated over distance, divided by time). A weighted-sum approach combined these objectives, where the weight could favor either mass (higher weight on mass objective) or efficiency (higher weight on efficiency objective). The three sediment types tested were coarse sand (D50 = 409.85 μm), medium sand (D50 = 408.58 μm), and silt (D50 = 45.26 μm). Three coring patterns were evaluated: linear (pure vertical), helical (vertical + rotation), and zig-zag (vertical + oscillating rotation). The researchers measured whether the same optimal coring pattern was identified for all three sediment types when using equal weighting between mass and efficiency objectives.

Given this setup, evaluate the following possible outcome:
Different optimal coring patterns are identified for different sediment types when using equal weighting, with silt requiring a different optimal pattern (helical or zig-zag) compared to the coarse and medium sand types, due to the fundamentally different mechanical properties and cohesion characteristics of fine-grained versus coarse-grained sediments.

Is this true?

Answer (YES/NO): NO